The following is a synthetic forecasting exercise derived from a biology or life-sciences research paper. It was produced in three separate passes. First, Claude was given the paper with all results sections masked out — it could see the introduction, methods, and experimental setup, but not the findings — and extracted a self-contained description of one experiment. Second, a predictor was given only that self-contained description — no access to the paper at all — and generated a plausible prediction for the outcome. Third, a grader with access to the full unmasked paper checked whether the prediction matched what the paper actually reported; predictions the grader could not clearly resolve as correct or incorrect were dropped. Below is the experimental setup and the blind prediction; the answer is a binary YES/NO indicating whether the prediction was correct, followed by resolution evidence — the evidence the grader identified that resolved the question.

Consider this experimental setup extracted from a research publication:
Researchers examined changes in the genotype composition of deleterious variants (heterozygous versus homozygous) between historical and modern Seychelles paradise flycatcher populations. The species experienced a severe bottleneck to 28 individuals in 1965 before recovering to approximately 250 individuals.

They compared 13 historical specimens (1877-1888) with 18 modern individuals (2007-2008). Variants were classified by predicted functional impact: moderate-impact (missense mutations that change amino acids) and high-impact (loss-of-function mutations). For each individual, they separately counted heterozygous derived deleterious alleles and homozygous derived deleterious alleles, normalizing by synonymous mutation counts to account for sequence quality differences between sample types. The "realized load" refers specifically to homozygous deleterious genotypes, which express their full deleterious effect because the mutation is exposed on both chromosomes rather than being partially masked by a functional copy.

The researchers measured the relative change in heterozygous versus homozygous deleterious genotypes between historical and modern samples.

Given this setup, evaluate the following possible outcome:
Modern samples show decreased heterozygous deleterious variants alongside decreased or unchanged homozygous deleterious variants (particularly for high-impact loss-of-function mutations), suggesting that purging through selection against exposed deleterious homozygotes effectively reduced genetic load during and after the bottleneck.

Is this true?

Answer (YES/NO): YES